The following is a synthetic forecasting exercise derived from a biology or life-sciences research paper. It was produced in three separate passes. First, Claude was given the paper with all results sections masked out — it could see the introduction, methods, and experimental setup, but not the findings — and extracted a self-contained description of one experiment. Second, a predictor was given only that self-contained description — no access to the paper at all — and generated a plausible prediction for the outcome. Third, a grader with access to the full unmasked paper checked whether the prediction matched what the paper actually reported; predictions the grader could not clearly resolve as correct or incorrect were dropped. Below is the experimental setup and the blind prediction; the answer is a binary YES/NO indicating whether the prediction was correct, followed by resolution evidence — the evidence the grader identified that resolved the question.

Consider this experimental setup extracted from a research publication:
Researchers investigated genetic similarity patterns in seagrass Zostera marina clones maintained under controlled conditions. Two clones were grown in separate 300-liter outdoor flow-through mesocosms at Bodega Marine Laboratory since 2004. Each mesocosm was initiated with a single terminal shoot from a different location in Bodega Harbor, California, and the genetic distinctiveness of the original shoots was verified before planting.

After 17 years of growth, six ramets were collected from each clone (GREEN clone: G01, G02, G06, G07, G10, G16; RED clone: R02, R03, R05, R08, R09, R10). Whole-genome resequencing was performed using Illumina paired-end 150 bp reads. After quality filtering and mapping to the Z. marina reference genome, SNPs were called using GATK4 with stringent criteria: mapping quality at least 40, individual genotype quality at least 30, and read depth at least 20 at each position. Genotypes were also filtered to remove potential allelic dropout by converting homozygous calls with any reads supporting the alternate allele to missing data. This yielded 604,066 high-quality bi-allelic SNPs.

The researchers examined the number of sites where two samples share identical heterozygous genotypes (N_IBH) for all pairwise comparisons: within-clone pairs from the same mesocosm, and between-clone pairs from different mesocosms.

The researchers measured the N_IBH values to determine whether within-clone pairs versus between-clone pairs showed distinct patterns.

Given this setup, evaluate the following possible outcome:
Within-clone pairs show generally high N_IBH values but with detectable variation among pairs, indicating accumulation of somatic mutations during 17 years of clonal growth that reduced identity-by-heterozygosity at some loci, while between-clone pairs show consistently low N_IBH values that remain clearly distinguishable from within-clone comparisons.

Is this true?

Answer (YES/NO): NO